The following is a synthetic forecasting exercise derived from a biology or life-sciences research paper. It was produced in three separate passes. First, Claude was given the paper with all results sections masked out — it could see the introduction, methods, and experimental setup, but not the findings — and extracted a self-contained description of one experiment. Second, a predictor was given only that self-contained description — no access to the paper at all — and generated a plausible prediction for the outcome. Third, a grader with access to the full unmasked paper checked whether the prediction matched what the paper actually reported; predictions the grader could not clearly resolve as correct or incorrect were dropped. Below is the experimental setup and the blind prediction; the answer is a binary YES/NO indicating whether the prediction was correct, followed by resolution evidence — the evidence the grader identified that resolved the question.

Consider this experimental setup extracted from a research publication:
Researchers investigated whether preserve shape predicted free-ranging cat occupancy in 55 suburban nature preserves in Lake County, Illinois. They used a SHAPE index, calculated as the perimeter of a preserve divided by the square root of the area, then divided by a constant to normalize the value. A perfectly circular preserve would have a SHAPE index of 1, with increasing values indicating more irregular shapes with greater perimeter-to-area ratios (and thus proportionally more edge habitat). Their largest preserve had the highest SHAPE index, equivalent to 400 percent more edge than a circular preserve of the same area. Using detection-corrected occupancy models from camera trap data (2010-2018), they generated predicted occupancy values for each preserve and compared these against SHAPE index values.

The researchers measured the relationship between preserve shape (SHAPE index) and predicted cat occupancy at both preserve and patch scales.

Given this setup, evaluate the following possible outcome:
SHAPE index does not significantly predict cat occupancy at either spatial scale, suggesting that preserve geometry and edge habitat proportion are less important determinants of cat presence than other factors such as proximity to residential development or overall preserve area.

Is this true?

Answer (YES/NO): YES